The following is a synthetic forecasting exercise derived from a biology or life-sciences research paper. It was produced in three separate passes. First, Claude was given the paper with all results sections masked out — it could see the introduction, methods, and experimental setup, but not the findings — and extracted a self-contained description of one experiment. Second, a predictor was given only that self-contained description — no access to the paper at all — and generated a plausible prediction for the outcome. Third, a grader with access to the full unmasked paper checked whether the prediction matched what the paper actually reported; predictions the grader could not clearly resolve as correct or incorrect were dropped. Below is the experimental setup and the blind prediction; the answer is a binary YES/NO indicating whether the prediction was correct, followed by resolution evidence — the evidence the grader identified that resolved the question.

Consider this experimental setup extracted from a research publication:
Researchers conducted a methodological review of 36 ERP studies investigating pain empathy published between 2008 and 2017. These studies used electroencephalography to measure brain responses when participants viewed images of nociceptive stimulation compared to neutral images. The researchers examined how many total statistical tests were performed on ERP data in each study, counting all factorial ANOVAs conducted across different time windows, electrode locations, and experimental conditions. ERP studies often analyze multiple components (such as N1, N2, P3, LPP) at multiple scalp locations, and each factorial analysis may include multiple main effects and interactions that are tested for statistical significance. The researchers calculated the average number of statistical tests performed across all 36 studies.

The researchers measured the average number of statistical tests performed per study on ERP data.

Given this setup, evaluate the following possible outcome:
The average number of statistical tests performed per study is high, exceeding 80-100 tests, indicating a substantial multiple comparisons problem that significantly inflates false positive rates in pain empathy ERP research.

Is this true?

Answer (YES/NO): YES